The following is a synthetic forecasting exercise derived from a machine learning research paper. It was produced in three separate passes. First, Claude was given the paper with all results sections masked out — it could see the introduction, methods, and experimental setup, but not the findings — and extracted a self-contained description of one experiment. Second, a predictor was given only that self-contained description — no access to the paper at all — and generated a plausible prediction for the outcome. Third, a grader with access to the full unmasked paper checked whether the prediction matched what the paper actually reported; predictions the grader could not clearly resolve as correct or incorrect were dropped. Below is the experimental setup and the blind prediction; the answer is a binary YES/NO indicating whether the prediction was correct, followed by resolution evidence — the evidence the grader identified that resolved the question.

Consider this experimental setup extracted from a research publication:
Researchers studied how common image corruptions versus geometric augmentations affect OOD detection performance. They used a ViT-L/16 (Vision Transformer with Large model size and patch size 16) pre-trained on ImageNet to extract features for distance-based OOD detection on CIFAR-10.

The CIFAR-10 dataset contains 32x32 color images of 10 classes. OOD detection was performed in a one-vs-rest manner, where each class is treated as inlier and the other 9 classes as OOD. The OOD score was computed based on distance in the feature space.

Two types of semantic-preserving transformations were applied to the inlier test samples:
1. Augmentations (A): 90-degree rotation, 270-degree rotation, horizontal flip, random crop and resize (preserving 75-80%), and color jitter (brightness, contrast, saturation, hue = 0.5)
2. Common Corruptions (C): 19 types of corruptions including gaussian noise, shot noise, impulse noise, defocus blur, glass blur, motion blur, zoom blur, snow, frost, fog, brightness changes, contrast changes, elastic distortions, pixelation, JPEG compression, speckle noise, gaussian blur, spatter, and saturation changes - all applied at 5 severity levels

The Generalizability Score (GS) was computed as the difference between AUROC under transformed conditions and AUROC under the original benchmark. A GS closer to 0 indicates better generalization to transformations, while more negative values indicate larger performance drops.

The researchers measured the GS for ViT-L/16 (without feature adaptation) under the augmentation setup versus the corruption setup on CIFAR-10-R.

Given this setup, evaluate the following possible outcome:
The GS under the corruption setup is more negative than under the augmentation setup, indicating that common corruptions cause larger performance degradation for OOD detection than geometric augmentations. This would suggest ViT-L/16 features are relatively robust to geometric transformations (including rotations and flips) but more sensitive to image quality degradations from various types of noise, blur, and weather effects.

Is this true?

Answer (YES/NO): YES